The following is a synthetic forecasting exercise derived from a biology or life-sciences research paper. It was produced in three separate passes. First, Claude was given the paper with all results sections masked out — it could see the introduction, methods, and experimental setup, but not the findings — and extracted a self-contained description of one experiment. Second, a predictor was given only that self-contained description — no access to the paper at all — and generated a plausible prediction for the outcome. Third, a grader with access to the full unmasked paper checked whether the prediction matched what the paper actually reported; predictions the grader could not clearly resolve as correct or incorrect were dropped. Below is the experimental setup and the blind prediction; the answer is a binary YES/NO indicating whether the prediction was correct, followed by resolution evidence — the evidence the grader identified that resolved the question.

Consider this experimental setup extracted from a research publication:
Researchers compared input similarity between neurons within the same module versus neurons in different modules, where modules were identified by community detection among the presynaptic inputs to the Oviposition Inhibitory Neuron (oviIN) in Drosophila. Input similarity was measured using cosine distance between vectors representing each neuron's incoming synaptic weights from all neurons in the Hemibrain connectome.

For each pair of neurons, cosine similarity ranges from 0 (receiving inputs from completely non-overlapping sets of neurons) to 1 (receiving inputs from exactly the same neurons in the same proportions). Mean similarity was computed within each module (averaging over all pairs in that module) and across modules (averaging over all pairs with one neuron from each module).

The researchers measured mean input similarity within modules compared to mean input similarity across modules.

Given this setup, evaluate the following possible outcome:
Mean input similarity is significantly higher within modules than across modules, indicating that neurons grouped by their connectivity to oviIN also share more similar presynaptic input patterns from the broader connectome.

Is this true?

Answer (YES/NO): YES